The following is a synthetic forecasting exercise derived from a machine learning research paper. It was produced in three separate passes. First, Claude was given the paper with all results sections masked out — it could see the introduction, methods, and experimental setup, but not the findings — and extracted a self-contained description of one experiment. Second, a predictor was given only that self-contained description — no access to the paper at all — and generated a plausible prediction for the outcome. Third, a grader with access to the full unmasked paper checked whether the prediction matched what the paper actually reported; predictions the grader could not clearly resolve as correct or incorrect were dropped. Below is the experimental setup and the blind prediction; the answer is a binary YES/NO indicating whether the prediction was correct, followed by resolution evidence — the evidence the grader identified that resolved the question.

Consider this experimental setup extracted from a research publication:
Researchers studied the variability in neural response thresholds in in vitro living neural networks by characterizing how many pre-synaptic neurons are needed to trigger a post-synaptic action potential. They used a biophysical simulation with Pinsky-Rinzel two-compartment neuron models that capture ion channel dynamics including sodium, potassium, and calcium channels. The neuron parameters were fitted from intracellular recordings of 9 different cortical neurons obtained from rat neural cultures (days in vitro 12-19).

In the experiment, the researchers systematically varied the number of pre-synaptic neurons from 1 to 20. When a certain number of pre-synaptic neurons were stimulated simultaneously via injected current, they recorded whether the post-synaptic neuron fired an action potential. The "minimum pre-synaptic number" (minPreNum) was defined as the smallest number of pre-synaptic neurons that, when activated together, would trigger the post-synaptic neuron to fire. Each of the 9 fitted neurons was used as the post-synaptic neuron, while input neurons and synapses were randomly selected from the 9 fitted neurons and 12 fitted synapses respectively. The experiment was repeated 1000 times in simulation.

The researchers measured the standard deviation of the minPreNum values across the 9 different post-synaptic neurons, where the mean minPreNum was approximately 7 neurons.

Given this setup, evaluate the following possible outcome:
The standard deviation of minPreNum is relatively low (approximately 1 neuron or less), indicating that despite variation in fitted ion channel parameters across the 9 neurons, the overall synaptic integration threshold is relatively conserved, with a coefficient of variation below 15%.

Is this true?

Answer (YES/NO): NO